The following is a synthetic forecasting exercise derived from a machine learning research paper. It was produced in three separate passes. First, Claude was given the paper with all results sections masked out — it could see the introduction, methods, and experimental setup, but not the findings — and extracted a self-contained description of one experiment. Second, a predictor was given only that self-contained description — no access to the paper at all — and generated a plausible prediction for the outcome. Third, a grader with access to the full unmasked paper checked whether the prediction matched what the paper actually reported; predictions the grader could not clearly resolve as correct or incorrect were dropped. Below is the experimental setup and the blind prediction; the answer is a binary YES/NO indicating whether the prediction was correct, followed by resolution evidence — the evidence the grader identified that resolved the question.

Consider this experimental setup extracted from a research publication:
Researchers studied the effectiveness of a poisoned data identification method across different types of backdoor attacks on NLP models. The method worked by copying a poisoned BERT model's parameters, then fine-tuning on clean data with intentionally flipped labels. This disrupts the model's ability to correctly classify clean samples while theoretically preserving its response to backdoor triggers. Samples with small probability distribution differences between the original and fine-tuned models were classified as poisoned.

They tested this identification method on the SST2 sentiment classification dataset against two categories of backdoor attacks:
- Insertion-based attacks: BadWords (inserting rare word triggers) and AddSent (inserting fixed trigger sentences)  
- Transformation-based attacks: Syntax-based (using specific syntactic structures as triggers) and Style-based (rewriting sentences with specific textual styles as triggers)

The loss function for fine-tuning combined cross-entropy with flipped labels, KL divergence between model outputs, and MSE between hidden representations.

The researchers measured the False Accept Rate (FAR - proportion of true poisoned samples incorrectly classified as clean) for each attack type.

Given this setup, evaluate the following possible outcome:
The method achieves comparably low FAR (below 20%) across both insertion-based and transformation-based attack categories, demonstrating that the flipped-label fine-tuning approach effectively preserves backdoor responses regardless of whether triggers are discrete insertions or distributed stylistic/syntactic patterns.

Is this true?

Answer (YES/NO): NO